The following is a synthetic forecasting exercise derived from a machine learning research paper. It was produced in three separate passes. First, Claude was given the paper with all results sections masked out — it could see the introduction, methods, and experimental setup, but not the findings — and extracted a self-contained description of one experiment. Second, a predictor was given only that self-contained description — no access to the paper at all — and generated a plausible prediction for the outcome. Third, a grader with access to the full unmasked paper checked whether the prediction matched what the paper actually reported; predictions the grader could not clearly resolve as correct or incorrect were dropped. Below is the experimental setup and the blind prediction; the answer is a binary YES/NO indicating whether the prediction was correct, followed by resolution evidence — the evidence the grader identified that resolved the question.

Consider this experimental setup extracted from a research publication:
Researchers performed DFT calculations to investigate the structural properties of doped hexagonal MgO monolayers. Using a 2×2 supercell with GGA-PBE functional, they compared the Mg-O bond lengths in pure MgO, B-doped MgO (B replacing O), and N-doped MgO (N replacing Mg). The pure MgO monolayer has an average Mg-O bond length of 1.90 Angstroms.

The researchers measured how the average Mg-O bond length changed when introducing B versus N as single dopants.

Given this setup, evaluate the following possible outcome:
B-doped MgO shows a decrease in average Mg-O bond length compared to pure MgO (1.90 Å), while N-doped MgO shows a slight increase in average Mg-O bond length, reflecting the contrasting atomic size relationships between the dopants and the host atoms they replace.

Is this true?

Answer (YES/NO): NO